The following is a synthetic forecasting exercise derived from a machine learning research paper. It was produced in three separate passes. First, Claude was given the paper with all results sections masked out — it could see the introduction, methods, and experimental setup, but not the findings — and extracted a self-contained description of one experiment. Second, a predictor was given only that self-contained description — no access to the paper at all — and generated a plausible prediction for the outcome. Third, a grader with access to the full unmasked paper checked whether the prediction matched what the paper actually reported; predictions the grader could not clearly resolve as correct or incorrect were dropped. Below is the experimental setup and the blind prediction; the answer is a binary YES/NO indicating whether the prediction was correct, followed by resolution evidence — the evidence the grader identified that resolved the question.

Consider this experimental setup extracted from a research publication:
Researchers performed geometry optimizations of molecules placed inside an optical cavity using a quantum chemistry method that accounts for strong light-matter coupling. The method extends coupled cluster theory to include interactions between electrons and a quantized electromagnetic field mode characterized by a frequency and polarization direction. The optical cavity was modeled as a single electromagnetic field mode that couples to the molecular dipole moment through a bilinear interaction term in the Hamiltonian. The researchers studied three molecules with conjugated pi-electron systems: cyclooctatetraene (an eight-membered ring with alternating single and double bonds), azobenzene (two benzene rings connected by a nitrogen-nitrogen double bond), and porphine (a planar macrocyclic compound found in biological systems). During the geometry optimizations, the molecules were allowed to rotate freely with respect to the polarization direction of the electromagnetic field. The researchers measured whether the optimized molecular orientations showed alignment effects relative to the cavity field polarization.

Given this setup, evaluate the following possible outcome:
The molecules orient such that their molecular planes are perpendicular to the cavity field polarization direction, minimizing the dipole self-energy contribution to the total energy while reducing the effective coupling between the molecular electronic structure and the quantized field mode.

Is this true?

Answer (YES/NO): NO